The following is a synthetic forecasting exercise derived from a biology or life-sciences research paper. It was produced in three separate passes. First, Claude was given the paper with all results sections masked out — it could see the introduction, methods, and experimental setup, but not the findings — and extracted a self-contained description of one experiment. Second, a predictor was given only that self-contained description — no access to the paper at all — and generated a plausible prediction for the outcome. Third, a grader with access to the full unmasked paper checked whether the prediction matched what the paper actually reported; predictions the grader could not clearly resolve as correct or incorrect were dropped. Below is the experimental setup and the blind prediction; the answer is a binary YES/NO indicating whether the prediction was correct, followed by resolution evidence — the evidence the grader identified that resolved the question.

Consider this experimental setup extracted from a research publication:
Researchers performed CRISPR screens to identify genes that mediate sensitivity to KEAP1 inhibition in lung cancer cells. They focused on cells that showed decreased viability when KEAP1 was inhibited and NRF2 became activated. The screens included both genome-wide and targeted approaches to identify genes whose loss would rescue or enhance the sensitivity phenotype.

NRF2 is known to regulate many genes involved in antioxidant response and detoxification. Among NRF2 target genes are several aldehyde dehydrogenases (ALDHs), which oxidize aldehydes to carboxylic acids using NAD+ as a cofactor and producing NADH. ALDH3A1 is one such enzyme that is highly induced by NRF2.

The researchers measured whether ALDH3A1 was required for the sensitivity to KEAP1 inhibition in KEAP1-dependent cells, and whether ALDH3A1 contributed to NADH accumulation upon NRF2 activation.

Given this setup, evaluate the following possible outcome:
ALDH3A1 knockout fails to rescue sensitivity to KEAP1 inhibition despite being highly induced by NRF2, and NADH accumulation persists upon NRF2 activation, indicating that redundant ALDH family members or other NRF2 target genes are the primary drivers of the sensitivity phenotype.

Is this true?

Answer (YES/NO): NO